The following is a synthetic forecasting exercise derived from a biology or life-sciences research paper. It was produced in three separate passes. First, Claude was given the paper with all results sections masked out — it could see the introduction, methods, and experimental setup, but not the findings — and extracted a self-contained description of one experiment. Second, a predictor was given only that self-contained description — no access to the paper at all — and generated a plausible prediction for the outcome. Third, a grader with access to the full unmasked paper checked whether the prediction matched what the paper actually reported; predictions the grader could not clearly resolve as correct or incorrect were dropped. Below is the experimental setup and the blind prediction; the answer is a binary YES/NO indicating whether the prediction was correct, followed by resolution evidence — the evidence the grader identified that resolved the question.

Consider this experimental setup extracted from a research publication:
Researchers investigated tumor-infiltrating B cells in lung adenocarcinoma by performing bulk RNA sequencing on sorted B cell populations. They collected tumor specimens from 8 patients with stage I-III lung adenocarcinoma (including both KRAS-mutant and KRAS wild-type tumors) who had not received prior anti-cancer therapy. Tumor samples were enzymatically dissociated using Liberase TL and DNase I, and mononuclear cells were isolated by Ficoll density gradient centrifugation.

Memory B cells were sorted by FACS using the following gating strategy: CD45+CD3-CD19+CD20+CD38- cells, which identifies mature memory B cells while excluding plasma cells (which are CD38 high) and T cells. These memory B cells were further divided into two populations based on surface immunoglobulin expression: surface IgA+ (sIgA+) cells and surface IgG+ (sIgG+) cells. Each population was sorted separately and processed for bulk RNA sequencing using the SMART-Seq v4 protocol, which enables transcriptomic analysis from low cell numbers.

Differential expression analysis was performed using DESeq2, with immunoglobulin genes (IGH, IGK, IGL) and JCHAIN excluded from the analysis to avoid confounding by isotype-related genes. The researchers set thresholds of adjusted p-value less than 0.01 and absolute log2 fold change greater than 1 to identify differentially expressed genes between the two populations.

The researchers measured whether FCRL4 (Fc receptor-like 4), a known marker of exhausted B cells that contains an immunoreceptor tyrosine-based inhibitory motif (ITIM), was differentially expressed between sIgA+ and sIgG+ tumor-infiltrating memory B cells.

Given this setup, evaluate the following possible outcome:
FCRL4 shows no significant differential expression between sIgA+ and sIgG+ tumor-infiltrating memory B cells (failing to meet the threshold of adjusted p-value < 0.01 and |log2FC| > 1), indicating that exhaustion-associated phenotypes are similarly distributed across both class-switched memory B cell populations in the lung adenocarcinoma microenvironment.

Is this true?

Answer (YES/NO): NO